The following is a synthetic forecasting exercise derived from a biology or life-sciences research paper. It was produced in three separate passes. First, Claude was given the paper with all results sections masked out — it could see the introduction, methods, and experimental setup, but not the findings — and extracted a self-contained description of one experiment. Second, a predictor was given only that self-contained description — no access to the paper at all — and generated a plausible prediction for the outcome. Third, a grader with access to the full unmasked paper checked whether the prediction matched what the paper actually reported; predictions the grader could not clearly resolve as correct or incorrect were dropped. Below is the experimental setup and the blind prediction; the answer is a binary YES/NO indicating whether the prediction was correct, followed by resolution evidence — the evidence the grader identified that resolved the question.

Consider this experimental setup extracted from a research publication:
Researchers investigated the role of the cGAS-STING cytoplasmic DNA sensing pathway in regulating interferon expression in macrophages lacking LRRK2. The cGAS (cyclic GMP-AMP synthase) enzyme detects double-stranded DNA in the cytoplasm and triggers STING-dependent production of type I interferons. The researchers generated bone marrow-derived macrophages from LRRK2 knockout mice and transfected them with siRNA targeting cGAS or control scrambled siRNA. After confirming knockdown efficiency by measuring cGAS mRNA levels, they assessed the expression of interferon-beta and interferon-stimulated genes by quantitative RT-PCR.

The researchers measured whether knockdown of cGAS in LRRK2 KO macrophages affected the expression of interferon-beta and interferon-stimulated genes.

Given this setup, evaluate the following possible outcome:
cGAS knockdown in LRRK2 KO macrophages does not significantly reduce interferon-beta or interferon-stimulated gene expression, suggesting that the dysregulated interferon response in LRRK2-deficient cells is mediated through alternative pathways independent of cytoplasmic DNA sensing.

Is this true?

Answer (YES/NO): NO